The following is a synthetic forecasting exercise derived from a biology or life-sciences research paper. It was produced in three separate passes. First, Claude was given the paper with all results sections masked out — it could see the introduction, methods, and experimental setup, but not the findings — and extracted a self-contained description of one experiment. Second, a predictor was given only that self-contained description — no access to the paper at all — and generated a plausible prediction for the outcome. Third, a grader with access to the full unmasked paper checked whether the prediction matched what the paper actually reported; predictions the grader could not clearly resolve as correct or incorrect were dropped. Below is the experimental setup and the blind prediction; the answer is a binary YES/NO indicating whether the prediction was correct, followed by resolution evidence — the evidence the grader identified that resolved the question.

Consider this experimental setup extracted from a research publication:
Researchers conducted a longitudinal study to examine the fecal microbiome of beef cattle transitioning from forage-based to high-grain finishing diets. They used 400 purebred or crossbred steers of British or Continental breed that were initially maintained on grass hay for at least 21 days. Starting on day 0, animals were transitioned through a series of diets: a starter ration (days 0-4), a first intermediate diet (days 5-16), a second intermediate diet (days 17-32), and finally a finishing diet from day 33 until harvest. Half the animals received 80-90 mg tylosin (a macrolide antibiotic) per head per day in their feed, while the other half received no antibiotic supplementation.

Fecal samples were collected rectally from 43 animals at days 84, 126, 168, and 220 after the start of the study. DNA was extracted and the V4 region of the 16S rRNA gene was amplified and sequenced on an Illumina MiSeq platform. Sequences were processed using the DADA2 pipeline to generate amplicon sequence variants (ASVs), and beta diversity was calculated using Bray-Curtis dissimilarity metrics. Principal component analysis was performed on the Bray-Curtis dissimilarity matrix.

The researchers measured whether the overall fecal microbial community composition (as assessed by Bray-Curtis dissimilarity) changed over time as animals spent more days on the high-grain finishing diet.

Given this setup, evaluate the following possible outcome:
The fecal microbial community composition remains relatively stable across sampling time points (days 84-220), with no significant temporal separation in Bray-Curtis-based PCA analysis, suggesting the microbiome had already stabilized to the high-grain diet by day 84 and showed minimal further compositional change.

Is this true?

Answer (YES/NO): NO